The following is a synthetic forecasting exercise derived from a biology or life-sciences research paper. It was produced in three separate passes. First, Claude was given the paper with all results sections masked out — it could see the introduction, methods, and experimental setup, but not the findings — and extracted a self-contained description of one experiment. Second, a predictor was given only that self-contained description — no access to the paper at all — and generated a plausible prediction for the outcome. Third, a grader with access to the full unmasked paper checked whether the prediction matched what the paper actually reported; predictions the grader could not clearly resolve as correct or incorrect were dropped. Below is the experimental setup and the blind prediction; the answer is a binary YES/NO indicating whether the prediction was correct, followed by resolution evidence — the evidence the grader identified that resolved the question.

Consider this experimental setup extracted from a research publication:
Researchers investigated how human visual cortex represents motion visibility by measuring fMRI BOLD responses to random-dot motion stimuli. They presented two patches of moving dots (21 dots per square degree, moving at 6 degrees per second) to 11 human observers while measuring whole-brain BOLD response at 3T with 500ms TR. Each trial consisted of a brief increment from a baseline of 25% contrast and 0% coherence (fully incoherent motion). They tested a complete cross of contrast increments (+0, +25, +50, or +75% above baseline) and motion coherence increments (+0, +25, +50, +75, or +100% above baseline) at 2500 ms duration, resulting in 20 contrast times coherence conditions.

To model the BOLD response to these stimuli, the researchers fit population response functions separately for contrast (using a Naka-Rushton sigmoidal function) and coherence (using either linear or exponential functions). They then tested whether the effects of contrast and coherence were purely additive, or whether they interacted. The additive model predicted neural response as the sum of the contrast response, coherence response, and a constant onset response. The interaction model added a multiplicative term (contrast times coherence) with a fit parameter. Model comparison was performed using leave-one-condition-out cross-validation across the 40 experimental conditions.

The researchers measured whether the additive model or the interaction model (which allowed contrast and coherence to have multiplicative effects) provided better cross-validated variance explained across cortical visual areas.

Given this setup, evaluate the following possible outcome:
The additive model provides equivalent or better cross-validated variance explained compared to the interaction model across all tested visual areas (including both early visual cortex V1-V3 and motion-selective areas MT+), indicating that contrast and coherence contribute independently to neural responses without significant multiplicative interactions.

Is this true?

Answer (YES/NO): YES